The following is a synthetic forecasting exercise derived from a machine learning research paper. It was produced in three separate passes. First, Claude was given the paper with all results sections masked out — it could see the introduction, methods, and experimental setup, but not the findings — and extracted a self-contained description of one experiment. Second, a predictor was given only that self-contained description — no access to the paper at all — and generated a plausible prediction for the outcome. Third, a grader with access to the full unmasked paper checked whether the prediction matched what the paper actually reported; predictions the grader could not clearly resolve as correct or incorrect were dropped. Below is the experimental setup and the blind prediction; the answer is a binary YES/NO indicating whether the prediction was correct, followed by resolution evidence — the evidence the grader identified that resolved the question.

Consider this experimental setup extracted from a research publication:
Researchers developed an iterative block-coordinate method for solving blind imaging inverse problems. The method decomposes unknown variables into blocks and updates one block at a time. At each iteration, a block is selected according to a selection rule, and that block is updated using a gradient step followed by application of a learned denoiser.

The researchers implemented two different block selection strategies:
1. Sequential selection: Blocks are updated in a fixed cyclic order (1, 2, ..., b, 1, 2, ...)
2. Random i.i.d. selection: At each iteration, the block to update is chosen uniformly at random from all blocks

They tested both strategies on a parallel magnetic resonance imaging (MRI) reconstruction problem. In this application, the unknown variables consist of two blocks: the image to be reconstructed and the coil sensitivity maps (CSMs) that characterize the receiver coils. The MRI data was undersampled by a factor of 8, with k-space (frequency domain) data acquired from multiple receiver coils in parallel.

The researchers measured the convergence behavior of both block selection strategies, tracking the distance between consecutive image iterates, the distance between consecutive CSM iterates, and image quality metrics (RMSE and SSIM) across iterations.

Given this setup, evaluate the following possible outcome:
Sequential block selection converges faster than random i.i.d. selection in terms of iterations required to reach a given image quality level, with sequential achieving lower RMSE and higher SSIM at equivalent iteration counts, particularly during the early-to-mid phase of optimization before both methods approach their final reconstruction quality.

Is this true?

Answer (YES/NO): NO